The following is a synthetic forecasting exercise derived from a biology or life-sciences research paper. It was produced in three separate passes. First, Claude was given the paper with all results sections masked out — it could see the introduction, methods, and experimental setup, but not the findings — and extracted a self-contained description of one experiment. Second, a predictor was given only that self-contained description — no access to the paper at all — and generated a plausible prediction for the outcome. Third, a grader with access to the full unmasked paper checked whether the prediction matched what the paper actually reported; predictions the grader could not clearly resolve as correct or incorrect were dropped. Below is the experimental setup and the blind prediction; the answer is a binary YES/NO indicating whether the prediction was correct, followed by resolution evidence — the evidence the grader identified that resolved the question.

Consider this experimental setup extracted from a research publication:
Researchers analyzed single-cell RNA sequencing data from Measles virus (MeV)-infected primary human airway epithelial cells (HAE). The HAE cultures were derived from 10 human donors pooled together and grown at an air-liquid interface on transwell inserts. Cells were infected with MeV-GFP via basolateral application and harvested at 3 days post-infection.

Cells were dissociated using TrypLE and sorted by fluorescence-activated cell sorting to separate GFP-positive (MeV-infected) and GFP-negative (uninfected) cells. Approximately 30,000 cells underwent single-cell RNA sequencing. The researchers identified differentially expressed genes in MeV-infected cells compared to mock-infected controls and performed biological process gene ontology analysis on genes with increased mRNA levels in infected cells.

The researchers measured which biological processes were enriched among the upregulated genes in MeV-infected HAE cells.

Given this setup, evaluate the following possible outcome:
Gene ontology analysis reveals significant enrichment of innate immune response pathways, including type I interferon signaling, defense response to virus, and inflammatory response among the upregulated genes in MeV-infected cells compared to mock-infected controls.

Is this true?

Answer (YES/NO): NO